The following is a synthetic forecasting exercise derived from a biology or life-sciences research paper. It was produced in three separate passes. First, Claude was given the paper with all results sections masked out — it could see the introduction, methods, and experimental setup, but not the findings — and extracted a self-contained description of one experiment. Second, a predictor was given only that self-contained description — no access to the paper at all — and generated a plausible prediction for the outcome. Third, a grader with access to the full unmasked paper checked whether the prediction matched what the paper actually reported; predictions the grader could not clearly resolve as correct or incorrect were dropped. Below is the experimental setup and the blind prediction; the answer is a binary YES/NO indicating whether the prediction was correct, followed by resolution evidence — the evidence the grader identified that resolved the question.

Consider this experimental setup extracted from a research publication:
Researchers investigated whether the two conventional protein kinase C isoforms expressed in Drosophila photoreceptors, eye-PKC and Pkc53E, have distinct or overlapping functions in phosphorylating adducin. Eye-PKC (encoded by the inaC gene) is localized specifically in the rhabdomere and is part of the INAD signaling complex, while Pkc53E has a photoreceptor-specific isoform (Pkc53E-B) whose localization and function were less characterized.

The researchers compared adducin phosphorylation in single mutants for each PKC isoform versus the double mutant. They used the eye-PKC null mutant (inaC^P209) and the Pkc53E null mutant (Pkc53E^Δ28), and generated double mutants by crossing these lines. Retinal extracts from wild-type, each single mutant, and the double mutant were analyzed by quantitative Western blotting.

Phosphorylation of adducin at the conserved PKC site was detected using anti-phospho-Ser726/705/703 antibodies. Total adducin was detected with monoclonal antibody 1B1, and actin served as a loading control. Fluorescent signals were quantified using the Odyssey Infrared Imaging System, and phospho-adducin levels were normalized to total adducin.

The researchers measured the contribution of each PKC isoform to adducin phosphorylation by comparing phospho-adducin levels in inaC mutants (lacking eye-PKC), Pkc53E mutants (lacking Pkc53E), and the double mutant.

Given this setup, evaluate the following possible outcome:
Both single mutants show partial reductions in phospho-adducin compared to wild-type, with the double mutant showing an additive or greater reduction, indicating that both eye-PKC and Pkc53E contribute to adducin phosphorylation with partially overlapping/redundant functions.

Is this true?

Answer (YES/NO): NO